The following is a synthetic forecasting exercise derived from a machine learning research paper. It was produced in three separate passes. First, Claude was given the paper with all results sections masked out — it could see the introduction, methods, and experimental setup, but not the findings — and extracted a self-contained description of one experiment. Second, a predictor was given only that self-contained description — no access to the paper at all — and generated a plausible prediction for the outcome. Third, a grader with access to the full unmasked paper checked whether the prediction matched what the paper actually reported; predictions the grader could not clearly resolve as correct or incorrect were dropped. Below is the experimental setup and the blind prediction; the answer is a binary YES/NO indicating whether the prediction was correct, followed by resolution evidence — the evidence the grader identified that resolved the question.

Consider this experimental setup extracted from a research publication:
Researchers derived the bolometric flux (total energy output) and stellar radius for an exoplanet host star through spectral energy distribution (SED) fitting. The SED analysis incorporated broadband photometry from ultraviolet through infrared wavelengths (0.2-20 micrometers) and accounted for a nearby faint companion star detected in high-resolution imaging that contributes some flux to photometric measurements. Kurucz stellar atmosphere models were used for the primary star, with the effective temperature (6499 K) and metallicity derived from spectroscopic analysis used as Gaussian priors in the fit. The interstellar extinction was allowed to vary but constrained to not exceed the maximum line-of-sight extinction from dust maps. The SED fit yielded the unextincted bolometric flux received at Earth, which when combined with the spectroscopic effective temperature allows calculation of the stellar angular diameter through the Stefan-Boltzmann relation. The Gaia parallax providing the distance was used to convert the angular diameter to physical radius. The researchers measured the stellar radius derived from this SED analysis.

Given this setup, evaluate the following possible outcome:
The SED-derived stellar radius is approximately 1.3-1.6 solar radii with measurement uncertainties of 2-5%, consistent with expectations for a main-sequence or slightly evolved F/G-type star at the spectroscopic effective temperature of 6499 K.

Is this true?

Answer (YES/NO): NO